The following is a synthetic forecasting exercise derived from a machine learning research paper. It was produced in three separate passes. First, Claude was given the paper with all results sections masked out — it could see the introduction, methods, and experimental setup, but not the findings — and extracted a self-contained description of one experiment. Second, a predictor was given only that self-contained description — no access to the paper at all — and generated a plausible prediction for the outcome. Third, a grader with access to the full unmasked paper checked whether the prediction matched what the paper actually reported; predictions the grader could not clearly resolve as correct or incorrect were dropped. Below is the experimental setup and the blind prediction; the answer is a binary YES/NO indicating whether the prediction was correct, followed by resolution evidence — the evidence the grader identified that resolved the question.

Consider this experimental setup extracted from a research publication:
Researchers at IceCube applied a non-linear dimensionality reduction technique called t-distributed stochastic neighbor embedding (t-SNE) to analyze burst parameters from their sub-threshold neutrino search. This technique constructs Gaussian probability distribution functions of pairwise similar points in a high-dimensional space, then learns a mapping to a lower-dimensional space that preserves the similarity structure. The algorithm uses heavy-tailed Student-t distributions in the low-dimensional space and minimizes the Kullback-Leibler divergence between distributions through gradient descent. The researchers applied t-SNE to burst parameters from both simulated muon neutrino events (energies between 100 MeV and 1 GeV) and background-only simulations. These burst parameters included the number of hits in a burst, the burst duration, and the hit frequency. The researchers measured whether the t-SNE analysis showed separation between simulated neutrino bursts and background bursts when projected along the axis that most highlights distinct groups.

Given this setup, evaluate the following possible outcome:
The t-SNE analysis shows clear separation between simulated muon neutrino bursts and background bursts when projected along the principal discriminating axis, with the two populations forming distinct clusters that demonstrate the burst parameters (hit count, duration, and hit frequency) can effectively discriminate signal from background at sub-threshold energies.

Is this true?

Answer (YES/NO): NO